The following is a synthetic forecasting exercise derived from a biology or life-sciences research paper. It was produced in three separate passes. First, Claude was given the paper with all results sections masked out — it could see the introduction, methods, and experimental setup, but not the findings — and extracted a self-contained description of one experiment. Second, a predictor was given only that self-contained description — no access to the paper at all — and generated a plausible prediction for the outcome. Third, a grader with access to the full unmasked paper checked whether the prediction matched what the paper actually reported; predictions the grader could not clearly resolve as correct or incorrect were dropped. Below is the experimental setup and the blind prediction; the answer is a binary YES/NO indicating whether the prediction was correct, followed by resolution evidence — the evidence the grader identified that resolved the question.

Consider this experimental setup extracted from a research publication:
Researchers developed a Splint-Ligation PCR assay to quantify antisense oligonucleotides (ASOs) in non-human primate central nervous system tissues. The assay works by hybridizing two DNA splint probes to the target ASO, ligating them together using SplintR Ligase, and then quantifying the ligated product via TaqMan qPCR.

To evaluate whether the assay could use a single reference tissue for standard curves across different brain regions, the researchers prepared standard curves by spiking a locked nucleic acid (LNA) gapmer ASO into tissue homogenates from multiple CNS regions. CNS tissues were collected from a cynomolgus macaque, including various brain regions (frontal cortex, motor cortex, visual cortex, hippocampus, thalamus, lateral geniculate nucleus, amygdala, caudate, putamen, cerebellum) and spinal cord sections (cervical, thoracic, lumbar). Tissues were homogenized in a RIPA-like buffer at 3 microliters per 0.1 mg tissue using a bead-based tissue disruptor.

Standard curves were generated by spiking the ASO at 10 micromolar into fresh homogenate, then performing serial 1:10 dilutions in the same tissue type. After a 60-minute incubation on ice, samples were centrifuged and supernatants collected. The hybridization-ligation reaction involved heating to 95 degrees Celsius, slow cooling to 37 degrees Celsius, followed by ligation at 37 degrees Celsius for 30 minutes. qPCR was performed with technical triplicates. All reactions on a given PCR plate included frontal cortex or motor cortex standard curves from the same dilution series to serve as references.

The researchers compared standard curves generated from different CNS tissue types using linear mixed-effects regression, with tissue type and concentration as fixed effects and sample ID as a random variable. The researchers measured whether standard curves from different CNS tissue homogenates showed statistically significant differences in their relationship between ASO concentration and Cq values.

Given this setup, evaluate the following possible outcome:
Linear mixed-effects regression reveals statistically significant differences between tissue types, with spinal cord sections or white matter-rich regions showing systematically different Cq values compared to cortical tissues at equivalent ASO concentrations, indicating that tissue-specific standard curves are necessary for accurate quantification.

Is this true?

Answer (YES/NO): NO